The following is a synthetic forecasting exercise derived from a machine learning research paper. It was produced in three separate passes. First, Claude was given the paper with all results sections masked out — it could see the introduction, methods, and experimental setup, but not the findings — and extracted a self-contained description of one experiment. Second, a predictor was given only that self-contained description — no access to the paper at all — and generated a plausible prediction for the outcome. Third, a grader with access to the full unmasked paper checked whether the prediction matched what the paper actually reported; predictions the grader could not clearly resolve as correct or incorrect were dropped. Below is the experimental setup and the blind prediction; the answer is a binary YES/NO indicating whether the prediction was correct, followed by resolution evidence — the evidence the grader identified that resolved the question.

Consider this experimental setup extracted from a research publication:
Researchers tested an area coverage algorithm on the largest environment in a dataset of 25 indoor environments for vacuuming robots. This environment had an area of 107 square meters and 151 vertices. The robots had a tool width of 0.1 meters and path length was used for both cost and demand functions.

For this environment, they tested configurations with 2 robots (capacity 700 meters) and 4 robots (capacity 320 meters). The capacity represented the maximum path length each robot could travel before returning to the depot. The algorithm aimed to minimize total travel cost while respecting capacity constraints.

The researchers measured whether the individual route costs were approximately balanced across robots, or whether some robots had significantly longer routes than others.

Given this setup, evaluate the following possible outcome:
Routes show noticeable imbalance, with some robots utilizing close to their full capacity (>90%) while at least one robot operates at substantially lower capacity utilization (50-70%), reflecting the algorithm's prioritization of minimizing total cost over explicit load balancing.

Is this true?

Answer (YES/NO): NO